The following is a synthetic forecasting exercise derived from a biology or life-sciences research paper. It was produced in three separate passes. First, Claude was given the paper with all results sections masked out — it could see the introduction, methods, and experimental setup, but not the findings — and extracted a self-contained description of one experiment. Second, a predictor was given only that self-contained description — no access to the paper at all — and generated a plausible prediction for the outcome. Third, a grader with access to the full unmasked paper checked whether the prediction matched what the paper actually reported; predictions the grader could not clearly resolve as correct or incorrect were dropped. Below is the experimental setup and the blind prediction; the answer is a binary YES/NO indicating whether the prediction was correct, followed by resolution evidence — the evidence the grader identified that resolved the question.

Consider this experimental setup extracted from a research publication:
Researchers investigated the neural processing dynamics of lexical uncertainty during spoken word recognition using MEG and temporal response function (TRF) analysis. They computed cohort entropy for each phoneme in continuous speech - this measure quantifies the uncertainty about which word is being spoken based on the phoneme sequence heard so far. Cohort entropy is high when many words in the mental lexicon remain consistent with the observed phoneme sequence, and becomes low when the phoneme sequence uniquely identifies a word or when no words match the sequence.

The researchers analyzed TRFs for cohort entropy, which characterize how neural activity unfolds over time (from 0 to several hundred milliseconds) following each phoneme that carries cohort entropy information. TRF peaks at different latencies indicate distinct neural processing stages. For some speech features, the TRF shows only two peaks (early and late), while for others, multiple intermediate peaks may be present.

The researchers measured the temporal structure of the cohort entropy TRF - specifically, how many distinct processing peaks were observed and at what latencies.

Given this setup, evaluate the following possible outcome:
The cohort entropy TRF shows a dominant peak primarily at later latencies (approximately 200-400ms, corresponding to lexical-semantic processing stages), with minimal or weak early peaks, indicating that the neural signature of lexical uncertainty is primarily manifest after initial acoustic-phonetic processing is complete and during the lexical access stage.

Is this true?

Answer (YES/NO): NO